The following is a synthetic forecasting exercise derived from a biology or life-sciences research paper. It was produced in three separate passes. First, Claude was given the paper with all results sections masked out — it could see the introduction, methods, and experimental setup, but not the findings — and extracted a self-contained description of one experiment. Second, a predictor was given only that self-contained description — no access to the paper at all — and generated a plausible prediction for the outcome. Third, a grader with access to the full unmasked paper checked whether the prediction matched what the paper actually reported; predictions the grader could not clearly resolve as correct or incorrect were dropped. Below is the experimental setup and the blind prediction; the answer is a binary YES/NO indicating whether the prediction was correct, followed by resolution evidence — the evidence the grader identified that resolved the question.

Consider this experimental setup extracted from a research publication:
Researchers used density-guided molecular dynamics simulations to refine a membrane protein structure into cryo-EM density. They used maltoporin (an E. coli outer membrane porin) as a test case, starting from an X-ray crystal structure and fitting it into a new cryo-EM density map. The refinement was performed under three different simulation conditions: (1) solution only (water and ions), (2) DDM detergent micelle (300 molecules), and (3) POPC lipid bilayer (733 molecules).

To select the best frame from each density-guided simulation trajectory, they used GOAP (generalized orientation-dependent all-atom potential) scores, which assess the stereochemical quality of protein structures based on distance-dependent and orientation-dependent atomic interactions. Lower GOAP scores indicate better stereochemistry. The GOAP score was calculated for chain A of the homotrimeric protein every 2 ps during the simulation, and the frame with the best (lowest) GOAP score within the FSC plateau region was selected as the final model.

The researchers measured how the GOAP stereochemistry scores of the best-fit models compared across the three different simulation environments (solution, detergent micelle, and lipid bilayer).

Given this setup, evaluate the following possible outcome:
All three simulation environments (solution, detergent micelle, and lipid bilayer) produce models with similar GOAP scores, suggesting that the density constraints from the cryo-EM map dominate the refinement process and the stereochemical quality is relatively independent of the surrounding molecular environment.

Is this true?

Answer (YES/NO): NO